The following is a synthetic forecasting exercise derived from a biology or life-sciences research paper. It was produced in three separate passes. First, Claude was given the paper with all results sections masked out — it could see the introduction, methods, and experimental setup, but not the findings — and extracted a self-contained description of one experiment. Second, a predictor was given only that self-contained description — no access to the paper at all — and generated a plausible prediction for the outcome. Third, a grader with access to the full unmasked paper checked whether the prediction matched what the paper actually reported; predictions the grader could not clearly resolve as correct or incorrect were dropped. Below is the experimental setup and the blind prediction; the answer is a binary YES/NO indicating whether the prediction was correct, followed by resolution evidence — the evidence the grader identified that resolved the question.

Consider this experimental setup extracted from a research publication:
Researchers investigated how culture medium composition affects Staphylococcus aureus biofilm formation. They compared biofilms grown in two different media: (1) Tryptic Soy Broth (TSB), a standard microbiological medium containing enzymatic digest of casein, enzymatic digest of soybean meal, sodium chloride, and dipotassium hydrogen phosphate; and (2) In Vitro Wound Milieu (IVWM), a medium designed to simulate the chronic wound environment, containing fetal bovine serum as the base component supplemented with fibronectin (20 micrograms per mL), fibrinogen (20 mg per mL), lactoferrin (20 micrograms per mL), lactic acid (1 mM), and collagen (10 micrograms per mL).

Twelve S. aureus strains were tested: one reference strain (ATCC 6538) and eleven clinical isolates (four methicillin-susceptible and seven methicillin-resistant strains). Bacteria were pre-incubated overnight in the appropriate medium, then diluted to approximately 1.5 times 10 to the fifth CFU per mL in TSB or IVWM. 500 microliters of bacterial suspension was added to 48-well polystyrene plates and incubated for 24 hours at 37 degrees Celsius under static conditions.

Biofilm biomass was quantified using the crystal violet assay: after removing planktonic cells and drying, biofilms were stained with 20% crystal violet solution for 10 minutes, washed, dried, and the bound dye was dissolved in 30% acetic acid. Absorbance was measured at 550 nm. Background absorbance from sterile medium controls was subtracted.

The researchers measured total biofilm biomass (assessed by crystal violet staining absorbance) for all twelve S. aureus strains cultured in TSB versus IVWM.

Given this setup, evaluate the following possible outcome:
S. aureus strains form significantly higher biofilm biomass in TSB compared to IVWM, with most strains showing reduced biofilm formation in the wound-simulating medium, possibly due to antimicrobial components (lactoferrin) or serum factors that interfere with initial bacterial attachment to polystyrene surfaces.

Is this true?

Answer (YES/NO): YES